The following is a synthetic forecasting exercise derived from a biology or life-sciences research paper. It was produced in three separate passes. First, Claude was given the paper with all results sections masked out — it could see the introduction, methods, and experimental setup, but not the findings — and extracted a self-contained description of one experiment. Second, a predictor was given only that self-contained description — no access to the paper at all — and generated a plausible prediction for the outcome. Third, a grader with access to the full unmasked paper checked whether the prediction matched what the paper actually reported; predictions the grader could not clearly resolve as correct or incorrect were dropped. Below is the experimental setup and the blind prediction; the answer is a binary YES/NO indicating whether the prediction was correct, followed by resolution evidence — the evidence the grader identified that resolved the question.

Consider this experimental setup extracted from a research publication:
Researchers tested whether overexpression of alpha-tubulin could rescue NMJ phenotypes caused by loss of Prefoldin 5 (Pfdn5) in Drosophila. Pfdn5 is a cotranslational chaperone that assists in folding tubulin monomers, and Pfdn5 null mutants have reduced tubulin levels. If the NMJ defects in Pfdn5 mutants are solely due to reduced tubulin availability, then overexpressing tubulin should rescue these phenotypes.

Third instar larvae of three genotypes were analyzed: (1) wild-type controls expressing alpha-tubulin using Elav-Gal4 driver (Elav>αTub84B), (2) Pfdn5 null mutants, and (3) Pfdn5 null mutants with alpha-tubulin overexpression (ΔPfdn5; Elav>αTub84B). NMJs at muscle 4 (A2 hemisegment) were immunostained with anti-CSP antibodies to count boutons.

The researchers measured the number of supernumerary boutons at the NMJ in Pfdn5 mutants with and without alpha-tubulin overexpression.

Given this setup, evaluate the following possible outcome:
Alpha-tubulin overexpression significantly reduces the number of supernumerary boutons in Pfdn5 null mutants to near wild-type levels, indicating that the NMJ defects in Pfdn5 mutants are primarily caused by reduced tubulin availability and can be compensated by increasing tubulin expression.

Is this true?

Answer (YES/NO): NO